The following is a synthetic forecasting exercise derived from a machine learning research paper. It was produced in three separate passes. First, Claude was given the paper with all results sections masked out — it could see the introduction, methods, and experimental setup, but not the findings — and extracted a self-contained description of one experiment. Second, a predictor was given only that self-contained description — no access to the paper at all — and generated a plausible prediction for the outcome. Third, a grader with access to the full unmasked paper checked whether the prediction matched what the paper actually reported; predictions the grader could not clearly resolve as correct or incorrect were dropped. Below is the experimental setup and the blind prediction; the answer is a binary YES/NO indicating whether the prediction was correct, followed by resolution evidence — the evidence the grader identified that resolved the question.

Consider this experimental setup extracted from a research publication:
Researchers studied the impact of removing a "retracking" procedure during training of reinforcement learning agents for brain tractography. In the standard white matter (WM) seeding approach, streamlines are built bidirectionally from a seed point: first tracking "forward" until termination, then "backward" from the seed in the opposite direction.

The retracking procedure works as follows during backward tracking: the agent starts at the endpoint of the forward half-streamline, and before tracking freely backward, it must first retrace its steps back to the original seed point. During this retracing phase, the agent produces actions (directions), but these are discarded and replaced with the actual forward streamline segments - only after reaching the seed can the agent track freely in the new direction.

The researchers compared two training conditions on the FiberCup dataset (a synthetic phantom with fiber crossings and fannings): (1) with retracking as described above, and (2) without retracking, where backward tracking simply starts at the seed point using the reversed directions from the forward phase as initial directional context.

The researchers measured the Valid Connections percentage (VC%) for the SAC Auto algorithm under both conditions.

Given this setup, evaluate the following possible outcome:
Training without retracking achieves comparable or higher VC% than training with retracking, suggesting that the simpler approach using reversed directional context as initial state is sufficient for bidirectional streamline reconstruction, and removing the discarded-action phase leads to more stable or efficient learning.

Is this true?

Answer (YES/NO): NO